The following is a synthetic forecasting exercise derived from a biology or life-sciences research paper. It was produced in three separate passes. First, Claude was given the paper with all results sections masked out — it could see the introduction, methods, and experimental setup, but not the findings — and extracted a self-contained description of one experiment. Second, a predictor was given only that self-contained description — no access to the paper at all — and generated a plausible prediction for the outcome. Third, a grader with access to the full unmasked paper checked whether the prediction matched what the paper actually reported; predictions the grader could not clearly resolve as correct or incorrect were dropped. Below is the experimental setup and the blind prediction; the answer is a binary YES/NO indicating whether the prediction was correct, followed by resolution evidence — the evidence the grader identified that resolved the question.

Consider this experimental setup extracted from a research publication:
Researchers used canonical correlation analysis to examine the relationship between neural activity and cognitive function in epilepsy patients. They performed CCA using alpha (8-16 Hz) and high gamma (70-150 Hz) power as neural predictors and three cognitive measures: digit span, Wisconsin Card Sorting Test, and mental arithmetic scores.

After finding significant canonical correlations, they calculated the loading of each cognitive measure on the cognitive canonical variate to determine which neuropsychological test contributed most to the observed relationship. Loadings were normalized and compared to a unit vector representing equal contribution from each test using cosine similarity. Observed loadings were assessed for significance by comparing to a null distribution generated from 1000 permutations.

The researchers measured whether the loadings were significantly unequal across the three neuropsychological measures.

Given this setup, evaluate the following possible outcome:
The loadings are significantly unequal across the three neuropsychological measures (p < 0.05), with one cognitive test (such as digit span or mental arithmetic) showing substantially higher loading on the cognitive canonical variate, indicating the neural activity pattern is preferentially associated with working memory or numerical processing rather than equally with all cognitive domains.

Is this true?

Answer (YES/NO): NO